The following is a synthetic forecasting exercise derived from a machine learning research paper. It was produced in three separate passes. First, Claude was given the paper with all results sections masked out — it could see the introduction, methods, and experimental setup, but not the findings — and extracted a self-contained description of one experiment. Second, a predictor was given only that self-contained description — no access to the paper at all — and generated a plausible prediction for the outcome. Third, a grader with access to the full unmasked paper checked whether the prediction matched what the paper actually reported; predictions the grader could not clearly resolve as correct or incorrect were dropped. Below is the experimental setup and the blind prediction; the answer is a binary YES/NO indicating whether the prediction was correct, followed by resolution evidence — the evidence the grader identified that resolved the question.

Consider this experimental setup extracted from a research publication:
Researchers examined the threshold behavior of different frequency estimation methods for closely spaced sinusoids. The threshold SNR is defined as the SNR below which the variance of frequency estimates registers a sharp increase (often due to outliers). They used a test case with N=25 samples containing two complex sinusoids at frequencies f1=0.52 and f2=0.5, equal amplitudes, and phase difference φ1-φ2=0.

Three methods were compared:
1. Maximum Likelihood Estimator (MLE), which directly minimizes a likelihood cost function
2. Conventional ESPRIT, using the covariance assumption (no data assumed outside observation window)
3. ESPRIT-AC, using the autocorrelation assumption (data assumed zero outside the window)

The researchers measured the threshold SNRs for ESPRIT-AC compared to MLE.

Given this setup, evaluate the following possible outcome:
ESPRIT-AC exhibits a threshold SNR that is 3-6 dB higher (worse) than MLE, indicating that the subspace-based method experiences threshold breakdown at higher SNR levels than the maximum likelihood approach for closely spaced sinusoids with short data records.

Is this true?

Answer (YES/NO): NO